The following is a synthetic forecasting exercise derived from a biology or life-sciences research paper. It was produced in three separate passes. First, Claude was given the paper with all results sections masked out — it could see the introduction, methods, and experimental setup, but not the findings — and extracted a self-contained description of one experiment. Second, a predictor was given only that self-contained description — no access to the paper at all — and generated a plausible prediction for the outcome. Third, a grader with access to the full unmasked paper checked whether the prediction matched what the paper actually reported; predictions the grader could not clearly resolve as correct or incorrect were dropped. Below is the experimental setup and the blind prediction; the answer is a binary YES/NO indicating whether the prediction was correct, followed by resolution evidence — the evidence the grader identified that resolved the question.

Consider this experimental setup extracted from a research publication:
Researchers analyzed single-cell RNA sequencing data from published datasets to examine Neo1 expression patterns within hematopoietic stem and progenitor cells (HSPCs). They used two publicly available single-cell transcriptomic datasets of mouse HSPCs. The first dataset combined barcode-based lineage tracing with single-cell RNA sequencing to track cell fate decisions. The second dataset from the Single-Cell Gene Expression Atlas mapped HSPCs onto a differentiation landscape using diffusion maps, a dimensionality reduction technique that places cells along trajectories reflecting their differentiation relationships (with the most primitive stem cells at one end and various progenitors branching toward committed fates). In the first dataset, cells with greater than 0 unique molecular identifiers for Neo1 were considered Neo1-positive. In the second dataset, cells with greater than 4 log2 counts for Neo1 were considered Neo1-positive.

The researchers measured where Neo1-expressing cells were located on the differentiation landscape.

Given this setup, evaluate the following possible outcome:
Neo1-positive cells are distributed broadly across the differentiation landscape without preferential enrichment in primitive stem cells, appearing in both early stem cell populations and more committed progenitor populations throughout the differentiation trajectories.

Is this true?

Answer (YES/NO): NO